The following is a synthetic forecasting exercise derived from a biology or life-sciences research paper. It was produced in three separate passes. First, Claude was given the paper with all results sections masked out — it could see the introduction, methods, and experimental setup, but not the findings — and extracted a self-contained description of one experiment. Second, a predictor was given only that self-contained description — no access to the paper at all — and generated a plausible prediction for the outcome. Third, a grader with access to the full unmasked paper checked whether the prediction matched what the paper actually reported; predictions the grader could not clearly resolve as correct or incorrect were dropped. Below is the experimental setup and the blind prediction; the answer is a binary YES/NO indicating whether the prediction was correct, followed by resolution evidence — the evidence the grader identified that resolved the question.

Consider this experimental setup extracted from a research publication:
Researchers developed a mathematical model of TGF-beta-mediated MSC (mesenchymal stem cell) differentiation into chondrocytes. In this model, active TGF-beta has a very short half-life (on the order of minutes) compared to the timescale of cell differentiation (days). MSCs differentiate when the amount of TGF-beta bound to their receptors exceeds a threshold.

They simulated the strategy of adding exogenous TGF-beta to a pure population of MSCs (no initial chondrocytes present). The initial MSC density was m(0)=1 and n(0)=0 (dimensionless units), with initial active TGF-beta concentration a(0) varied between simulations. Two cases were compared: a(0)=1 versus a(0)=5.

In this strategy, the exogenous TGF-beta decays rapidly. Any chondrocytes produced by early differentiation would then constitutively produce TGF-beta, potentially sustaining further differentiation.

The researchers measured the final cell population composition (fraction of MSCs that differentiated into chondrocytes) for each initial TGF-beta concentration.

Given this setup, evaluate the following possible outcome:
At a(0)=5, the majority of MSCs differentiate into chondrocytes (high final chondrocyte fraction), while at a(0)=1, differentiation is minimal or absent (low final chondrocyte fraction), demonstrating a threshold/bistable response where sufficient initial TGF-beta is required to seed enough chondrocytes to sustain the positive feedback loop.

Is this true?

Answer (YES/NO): YES